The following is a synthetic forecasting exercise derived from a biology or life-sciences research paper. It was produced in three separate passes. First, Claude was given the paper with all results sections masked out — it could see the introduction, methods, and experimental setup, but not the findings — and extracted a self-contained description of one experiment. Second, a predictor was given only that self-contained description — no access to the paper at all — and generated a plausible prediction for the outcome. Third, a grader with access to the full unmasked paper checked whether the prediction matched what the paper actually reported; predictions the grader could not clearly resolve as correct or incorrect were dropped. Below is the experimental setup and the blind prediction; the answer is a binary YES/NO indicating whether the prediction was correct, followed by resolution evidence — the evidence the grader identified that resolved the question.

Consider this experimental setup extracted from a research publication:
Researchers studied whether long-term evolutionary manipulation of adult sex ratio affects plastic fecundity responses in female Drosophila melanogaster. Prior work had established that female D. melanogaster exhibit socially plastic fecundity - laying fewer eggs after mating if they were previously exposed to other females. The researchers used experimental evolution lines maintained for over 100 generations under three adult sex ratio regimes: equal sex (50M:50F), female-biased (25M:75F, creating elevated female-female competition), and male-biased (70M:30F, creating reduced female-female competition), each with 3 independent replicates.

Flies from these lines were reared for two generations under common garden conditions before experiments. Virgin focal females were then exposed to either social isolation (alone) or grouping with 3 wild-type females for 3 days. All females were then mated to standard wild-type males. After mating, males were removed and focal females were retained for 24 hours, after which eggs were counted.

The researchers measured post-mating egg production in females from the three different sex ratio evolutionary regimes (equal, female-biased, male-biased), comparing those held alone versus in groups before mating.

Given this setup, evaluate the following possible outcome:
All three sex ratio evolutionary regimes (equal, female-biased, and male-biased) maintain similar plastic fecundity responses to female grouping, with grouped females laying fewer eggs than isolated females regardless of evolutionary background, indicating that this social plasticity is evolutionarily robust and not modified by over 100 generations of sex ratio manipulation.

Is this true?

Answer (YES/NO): YES